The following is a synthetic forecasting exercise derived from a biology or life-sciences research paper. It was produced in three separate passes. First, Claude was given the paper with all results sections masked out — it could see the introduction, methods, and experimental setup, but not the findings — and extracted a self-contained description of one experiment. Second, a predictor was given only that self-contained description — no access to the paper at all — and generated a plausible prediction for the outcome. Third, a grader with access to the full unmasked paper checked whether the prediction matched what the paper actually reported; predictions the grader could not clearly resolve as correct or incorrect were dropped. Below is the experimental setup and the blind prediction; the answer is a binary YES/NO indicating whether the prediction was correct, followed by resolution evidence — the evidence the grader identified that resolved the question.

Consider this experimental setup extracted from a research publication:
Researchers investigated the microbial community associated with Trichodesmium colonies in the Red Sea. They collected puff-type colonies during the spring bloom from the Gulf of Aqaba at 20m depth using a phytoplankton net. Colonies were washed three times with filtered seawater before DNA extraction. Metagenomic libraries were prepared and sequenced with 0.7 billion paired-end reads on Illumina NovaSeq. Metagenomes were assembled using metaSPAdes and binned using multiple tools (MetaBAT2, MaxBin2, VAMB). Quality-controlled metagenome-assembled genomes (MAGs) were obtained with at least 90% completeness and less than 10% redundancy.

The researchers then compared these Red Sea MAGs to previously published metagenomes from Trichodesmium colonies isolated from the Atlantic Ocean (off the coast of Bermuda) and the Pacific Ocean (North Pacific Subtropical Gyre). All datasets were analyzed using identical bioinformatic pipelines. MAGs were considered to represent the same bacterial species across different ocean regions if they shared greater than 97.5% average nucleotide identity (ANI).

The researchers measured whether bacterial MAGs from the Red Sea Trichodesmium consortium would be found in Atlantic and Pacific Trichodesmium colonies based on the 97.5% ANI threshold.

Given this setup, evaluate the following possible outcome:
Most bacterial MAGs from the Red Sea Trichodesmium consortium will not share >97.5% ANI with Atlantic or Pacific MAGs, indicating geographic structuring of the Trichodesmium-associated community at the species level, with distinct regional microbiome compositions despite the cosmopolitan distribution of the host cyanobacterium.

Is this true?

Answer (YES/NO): YES